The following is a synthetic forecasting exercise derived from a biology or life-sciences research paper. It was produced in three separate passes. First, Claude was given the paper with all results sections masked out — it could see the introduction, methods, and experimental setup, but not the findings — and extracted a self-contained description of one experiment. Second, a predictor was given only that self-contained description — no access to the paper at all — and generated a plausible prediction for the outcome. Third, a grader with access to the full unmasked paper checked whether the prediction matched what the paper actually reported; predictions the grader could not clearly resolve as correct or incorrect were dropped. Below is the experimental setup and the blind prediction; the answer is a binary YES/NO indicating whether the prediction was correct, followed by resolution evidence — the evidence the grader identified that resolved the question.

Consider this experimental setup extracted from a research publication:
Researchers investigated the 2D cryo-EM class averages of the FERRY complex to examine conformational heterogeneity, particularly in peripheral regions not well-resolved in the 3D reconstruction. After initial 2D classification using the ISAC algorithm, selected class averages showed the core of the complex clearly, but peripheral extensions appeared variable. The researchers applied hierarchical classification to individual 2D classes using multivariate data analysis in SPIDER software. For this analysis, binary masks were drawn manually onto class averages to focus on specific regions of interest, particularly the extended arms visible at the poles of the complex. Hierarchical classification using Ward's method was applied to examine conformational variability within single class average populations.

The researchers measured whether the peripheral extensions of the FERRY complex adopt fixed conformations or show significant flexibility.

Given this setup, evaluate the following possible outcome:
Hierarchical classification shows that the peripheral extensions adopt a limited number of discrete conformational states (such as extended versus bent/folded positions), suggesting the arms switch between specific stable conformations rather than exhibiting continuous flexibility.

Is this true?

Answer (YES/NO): NO